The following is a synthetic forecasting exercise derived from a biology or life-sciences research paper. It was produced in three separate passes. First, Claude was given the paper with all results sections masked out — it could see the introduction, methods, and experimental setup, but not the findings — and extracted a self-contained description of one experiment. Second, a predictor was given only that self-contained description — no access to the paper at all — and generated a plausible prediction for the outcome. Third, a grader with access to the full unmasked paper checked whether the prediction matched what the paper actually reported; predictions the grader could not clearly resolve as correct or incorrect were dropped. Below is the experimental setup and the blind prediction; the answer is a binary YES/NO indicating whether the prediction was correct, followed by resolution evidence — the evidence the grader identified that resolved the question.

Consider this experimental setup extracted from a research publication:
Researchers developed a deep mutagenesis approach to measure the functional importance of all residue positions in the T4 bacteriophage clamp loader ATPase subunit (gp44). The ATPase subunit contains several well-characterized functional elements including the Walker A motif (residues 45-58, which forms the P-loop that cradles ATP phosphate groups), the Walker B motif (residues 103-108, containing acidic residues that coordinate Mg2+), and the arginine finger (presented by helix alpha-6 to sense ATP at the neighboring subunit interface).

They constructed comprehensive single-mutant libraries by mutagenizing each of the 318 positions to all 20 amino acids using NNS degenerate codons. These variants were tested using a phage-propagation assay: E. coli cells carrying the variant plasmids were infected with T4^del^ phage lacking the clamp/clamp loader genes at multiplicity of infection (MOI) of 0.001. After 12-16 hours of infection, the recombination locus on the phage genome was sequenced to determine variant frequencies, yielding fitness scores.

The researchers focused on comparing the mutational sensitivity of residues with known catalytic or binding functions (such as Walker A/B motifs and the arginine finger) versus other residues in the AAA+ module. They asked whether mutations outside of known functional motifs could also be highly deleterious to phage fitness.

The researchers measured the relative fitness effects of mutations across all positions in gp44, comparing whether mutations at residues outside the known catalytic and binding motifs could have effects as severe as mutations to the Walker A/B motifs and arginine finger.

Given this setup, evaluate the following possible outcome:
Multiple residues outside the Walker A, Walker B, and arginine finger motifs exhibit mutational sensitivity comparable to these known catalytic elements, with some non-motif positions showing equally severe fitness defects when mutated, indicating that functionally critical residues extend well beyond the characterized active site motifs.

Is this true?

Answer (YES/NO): YES